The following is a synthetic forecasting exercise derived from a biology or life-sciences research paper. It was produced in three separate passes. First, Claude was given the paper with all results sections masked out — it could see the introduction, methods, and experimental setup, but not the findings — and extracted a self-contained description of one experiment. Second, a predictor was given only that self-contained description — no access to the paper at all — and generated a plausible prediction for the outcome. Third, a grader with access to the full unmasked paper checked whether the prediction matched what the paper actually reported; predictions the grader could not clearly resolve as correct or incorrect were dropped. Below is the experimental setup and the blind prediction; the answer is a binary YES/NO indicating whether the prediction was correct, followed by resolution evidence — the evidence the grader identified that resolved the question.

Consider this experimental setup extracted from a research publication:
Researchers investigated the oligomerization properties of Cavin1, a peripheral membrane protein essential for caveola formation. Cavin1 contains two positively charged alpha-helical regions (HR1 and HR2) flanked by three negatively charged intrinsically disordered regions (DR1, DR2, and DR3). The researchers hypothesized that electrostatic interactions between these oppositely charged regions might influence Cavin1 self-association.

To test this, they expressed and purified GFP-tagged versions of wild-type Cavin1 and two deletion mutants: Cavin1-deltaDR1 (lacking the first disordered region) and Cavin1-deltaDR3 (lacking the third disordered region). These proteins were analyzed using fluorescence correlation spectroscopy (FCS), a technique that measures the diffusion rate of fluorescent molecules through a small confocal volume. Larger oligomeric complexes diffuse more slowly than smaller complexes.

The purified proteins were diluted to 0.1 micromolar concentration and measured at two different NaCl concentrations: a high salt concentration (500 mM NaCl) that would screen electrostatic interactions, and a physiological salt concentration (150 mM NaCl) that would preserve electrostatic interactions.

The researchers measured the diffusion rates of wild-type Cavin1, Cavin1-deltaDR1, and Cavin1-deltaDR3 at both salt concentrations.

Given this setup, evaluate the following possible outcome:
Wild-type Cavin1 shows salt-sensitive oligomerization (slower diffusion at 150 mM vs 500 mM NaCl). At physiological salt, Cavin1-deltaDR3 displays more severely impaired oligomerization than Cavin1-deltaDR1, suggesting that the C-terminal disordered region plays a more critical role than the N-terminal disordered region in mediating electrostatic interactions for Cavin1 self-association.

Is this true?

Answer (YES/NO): NO